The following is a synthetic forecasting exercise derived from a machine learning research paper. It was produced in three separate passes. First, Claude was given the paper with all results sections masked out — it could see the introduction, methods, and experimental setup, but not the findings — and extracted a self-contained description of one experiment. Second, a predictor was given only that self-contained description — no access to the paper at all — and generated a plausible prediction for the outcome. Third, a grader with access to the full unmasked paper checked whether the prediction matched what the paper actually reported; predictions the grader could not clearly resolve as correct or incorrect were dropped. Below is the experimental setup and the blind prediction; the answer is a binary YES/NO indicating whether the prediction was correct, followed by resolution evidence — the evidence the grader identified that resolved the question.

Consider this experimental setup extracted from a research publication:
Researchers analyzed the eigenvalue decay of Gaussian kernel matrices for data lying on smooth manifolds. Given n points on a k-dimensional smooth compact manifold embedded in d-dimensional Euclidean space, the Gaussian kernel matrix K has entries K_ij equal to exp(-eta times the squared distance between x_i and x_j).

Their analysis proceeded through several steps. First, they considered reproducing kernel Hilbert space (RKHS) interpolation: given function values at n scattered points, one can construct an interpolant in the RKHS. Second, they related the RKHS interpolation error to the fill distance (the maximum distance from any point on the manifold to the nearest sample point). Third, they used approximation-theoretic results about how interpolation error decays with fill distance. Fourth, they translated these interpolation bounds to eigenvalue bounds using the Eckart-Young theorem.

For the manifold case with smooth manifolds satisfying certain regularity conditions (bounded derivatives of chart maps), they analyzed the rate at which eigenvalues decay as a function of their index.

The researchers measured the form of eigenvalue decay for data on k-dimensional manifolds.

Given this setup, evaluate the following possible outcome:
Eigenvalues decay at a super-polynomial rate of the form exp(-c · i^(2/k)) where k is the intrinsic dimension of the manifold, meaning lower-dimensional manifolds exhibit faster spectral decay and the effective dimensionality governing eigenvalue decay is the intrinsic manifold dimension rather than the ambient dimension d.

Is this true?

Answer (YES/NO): NO